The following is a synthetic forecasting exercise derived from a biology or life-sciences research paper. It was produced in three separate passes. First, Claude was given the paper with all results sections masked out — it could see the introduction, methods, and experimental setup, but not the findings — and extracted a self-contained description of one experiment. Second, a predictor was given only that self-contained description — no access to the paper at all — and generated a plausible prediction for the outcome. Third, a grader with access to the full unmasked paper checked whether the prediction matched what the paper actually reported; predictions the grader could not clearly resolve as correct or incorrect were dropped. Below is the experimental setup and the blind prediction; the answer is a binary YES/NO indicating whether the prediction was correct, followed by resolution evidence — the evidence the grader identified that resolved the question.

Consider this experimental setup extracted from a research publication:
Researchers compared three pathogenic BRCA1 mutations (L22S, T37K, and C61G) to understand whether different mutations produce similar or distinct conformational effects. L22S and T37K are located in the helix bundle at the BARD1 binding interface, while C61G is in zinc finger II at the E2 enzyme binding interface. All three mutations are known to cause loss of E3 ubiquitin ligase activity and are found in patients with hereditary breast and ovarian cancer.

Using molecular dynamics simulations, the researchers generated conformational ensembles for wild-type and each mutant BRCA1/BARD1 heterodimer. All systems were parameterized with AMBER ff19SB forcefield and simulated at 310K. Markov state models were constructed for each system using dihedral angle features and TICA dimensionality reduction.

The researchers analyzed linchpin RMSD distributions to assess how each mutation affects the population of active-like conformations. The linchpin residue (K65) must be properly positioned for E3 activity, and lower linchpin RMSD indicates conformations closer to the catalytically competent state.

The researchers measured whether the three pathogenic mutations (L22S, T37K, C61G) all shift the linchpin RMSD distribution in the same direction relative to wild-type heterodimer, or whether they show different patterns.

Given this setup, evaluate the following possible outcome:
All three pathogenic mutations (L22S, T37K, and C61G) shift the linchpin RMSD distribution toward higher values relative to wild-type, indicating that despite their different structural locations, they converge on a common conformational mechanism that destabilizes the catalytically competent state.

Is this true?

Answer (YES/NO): YES